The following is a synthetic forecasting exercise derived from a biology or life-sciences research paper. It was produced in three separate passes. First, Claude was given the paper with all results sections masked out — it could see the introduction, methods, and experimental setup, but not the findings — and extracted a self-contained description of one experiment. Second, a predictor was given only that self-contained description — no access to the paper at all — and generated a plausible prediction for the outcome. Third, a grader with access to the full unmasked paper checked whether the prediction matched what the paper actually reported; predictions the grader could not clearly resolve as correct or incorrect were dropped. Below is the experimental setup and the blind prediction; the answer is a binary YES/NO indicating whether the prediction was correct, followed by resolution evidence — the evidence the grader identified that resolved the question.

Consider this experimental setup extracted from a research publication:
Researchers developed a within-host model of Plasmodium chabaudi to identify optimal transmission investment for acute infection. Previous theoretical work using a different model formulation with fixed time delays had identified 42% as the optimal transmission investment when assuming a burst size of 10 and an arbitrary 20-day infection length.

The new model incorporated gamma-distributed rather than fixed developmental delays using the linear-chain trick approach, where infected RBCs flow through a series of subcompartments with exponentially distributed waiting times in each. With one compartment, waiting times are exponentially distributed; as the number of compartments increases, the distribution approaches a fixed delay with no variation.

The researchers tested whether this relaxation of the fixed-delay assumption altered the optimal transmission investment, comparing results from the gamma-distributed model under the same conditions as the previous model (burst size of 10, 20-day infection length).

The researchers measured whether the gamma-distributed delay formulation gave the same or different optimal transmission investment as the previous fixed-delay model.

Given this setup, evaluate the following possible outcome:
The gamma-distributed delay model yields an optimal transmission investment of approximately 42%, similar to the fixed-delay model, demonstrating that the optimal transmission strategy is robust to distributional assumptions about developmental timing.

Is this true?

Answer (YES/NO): YES